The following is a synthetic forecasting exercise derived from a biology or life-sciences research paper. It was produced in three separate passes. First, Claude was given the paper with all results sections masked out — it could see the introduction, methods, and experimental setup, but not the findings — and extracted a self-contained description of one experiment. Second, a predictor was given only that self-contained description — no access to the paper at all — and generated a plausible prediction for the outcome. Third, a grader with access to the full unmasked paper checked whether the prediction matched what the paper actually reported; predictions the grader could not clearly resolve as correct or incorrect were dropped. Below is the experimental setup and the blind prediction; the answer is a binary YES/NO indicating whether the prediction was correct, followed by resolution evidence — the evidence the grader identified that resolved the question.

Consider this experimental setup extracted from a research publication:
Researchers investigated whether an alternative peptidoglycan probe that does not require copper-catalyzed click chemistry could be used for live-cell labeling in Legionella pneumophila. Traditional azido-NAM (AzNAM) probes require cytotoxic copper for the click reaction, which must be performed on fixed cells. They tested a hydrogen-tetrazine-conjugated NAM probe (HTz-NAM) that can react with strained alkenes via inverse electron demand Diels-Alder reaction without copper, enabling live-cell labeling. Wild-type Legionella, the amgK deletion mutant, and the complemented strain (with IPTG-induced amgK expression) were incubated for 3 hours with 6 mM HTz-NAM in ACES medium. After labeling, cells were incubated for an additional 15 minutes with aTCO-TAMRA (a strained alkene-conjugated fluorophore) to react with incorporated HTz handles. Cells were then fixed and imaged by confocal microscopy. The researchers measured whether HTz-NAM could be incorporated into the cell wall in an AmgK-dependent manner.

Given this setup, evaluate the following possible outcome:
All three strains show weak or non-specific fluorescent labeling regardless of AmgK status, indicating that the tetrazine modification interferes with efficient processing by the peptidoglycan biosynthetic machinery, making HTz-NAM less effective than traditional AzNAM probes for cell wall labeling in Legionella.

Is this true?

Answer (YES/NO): NO